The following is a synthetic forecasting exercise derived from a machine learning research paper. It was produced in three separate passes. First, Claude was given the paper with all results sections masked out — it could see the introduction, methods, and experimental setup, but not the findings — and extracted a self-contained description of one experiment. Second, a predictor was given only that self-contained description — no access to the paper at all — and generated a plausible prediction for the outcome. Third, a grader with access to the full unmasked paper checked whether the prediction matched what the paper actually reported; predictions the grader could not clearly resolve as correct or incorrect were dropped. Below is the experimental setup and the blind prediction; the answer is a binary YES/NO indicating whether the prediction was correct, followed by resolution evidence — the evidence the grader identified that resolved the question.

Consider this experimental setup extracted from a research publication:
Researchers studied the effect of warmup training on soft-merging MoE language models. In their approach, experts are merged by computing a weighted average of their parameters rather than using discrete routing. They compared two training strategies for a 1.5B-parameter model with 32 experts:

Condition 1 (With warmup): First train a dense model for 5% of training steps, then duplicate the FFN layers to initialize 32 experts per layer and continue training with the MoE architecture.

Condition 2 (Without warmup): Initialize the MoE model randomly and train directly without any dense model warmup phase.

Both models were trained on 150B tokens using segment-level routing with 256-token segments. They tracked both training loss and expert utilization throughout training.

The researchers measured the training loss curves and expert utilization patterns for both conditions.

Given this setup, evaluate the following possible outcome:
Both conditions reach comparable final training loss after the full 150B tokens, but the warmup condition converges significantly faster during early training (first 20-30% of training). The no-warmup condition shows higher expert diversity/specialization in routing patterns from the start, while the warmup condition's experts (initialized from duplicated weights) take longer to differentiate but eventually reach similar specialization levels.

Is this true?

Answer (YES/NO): NO